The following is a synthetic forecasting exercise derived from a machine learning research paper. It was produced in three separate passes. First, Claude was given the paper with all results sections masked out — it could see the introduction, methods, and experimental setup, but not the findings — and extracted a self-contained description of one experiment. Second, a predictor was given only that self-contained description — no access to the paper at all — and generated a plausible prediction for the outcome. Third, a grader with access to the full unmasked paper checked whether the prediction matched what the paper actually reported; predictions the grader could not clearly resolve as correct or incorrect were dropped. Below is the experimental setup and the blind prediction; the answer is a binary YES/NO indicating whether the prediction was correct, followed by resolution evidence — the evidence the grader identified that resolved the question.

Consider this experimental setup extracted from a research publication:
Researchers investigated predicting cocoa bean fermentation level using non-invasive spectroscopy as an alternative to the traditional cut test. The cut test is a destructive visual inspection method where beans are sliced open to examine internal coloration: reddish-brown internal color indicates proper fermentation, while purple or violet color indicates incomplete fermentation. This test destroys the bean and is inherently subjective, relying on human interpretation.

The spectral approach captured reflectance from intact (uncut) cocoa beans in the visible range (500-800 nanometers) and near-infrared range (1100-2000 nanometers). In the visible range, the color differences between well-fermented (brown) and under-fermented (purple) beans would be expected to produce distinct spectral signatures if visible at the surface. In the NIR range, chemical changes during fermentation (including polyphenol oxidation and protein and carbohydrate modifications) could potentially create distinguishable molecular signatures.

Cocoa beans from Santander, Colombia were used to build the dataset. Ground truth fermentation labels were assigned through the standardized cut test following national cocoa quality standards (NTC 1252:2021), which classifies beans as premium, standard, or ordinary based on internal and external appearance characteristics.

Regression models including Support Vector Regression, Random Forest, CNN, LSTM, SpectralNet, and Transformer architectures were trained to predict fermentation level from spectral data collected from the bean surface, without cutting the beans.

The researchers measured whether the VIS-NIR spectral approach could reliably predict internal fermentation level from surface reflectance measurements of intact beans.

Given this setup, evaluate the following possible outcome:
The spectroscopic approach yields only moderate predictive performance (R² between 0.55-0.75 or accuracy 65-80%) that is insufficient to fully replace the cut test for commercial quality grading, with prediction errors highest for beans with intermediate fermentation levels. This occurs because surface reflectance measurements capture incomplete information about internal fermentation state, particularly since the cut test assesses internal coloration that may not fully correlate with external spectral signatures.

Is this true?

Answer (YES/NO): NO